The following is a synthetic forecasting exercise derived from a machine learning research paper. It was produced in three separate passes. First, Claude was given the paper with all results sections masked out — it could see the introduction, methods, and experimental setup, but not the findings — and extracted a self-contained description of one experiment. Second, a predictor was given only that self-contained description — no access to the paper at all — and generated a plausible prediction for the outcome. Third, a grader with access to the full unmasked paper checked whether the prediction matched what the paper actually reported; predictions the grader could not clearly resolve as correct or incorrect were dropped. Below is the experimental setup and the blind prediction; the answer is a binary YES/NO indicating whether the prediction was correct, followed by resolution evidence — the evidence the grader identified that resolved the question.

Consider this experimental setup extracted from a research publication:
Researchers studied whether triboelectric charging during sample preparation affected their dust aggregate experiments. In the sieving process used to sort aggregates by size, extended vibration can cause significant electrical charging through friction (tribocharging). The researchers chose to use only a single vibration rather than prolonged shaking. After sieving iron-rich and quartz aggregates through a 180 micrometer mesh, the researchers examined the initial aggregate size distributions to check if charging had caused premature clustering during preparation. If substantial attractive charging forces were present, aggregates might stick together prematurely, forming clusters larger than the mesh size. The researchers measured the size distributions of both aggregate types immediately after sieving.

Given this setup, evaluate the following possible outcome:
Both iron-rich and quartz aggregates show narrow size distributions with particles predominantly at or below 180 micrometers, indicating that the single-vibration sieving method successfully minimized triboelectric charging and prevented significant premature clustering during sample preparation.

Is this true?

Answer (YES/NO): YES